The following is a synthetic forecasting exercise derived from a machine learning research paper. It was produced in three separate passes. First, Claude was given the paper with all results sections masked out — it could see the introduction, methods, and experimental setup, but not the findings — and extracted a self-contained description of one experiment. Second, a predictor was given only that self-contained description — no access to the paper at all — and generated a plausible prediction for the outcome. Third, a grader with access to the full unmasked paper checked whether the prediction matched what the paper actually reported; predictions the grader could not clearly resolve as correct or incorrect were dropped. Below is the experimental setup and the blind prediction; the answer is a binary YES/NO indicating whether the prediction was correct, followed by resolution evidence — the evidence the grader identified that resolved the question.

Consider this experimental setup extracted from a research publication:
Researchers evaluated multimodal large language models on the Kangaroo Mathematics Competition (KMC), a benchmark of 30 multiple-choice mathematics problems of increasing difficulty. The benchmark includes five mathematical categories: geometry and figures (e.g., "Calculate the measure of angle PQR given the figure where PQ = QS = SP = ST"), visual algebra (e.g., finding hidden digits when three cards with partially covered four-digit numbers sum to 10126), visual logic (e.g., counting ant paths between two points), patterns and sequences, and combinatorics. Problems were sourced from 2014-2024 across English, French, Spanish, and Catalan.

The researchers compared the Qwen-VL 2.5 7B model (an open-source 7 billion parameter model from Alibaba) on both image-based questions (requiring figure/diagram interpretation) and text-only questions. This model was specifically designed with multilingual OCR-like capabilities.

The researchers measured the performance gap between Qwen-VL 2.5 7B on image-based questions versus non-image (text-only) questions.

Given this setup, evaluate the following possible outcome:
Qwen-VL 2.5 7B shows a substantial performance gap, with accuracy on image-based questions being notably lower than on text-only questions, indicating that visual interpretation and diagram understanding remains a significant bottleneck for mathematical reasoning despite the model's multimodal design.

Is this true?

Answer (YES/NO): YES